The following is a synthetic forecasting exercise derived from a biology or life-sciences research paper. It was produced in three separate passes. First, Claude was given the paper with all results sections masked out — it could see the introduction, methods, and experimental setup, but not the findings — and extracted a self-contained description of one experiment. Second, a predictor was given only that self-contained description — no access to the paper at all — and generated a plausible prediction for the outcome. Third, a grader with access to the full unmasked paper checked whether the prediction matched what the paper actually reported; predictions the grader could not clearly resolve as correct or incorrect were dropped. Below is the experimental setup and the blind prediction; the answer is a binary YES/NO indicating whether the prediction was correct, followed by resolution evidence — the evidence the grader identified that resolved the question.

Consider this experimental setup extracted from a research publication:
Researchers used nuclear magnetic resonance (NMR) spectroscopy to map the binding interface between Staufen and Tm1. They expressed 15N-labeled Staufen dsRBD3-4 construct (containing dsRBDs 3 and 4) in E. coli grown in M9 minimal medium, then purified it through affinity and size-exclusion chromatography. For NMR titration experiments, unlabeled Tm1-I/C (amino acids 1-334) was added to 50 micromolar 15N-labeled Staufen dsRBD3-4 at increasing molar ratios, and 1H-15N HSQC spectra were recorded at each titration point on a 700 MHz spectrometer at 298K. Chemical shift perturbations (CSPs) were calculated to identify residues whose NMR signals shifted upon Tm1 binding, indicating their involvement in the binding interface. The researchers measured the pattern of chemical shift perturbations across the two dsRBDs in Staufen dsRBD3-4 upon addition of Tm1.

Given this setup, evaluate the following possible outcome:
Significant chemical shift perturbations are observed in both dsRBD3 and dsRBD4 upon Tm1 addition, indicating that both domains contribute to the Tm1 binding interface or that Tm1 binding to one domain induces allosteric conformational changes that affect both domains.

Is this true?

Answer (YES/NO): NO